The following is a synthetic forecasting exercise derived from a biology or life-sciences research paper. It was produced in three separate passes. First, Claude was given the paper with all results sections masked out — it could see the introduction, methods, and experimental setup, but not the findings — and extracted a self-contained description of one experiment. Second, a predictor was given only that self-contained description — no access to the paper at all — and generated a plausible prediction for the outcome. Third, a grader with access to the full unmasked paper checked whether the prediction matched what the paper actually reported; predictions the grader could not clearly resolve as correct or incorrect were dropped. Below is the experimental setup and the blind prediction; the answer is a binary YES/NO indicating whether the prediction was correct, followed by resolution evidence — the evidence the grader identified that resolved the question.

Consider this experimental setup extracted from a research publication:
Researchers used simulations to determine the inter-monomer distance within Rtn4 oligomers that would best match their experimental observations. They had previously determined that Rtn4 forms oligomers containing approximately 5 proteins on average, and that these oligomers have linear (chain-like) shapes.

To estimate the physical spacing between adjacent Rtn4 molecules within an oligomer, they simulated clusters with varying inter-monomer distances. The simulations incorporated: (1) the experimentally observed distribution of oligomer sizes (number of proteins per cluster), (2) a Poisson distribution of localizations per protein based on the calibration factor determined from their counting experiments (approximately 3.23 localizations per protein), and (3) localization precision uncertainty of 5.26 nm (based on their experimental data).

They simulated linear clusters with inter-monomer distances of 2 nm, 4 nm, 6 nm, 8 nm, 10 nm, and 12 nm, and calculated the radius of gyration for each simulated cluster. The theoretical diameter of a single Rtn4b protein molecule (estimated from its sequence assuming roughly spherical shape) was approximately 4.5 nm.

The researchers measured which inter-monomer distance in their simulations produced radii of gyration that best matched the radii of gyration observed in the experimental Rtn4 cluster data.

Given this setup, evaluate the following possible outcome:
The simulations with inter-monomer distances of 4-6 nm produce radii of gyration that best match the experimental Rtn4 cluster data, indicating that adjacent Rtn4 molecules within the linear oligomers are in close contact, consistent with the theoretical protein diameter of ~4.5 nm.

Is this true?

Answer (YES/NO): NO